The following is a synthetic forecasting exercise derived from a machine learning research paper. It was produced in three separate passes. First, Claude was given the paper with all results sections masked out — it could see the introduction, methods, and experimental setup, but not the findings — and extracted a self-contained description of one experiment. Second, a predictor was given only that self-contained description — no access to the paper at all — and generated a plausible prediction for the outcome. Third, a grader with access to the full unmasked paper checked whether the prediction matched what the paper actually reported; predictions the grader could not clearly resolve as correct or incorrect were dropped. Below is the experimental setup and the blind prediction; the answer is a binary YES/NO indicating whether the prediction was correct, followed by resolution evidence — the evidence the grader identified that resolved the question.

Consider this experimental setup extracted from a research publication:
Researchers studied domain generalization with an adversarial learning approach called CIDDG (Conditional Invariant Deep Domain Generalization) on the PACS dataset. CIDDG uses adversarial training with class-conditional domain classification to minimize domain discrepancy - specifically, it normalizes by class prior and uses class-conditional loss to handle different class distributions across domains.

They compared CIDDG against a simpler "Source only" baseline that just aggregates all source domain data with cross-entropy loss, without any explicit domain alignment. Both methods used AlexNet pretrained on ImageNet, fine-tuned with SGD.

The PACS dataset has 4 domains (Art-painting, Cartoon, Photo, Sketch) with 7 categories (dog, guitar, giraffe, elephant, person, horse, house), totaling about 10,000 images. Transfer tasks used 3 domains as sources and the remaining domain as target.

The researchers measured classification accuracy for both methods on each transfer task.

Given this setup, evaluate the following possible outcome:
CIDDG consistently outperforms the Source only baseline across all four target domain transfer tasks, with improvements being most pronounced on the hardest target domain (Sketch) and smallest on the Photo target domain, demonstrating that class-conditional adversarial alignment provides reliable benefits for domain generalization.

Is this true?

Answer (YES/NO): NO